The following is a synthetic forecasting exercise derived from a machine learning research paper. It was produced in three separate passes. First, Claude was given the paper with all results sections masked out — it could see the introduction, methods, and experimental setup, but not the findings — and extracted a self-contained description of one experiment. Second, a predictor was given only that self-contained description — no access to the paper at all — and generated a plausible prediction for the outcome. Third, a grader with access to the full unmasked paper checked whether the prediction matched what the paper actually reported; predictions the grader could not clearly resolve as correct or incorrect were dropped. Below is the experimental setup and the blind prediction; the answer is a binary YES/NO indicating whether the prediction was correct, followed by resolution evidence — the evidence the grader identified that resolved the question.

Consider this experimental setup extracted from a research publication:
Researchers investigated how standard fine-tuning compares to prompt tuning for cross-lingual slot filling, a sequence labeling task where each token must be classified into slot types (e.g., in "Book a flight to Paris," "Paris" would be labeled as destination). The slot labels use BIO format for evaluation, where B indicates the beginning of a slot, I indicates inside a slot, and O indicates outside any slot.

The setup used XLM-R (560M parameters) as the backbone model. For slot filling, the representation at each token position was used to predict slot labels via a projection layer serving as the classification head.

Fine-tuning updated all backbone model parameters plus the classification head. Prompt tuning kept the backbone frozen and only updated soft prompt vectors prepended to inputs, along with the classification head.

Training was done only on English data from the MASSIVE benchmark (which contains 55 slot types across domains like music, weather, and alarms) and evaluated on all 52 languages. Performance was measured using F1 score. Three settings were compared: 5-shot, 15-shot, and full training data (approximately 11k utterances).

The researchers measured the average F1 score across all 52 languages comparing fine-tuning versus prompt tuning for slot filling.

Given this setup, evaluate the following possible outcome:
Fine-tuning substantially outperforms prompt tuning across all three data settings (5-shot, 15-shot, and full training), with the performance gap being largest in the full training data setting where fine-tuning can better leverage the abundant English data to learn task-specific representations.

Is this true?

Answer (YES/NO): NO